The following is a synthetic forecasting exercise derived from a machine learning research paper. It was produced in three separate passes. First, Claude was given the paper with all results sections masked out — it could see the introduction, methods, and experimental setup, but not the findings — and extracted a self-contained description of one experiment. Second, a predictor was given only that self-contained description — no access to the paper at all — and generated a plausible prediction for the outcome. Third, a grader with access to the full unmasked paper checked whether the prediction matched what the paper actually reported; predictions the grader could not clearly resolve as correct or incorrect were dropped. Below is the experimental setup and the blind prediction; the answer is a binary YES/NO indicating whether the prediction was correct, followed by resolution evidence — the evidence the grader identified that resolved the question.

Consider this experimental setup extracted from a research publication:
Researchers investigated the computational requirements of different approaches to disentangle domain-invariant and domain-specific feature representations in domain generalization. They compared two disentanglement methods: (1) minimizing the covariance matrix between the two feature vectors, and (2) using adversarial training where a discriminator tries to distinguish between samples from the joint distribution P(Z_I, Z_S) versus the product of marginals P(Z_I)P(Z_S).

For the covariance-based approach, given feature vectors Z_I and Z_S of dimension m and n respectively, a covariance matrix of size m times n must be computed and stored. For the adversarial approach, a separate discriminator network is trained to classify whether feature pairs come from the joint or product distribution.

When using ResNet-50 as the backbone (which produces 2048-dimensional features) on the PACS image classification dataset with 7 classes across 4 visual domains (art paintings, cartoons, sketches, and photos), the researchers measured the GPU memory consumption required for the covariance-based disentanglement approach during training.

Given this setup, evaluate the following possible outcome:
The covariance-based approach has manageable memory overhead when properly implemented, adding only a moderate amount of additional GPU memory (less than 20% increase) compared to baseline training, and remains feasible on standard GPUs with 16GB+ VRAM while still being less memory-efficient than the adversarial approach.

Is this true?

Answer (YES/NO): NO